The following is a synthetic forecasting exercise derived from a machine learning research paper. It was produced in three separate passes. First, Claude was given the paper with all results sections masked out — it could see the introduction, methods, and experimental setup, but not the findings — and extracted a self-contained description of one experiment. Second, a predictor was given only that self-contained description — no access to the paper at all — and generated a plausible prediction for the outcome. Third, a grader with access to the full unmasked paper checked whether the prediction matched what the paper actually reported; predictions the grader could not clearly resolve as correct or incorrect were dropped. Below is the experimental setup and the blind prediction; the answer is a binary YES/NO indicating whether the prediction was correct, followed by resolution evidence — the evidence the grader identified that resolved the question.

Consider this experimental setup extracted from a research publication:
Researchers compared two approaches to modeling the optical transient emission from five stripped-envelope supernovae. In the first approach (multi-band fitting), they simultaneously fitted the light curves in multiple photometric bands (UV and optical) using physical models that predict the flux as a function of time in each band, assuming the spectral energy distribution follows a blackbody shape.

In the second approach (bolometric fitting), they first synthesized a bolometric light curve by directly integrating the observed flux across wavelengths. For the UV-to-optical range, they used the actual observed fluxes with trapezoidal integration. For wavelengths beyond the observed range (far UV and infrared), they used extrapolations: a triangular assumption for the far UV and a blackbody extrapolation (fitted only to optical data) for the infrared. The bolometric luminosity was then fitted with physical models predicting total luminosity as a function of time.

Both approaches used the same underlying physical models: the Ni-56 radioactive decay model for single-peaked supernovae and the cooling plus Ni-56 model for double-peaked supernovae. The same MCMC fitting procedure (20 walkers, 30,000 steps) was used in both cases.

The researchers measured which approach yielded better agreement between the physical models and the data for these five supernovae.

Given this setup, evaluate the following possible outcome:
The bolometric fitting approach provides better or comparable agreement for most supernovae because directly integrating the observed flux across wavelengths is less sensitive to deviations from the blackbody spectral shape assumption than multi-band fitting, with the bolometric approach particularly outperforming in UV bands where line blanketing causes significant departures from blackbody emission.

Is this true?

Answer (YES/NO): YES